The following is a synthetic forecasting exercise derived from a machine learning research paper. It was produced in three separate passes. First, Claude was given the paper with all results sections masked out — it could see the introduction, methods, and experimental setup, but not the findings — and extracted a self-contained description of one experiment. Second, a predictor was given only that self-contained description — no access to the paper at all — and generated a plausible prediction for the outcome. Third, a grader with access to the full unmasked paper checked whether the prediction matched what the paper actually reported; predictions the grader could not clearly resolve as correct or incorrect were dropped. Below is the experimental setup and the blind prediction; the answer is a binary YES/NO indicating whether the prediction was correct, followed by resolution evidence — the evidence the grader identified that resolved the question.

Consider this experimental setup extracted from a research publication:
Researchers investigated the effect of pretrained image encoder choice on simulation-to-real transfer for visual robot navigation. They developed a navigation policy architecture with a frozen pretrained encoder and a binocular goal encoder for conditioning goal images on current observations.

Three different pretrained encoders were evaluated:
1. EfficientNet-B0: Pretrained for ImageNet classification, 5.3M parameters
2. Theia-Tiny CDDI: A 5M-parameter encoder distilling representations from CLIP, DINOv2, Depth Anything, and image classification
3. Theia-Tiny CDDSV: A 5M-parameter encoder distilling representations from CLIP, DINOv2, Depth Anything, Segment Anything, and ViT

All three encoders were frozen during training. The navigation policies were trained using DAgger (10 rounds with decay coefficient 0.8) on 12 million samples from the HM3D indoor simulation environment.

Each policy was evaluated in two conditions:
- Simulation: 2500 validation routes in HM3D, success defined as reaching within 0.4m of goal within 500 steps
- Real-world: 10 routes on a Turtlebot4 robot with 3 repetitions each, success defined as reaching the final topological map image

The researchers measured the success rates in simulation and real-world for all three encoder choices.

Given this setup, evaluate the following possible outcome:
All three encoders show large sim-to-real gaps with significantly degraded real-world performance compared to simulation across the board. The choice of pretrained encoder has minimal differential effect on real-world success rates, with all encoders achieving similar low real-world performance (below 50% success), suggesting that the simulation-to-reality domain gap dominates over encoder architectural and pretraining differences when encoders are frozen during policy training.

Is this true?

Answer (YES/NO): NO